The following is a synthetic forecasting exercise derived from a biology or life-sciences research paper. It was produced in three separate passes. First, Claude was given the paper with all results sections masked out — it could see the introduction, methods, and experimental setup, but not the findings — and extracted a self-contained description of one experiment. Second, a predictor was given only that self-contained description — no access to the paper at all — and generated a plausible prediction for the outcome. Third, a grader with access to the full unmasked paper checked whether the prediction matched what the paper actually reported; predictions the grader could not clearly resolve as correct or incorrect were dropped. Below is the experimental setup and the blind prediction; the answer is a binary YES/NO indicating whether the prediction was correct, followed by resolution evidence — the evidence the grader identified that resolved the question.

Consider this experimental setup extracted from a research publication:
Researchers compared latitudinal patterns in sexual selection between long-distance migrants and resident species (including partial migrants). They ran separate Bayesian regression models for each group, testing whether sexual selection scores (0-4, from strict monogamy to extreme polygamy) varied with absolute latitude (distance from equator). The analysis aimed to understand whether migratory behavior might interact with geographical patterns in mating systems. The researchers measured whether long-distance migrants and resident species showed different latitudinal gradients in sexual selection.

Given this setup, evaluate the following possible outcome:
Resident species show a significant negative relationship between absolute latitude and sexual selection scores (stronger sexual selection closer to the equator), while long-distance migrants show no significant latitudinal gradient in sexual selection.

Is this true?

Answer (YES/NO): NO